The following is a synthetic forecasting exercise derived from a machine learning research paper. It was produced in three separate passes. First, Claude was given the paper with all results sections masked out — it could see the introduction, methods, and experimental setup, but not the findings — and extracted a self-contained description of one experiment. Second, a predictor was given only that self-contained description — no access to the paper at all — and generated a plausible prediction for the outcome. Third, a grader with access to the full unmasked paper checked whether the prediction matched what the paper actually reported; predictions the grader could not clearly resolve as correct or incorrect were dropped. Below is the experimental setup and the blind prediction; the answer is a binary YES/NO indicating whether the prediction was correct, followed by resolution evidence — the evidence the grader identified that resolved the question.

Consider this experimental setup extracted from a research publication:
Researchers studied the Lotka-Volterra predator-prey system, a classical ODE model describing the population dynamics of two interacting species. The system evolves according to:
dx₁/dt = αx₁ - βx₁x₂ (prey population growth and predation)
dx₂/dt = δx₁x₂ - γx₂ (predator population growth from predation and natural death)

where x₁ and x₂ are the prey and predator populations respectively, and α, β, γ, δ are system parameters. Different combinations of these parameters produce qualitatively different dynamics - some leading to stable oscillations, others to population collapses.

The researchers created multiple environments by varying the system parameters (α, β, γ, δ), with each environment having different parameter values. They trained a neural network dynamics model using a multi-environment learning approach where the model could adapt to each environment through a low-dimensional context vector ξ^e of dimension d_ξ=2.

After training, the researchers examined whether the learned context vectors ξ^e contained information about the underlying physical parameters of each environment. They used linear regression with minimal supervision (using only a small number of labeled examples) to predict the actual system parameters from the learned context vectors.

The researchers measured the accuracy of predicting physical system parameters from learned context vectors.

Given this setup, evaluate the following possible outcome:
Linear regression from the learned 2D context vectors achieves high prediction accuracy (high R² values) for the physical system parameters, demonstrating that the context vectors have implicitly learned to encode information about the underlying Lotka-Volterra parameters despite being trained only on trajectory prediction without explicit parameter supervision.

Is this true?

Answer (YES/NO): YES